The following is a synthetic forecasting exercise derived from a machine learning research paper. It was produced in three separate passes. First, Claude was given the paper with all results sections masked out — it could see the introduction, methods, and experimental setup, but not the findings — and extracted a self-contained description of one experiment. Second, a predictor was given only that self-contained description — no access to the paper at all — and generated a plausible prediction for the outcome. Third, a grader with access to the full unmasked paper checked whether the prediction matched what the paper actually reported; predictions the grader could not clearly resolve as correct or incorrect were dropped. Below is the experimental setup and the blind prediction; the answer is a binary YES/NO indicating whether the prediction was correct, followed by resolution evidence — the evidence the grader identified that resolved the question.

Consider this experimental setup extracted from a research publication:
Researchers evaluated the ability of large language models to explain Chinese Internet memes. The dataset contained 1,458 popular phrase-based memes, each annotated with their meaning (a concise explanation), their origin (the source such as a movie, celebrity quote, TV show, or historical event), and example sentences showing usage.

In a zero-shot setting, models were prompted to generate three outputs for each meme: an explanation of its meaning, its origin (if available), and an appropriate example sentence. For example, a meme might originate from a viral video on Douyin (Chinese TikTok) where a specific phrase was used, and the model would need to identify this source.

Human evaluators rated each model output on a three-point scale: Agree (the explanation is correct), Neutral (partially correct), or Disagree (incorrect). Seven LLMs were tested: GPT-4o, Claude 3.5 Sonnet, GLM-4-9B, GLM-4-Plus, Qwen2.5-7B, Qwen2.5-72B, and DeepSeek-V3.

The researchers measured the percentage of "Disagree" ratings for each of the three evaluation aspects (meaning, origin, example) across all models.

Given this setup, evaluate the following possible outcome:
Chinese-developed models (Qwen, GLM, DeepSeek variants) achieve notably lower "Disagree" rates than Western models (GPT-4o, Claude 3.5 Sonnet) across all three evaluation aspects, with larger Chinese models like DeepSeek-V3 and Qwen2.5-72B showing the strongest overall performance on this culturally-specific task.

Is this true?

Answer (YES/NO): NO